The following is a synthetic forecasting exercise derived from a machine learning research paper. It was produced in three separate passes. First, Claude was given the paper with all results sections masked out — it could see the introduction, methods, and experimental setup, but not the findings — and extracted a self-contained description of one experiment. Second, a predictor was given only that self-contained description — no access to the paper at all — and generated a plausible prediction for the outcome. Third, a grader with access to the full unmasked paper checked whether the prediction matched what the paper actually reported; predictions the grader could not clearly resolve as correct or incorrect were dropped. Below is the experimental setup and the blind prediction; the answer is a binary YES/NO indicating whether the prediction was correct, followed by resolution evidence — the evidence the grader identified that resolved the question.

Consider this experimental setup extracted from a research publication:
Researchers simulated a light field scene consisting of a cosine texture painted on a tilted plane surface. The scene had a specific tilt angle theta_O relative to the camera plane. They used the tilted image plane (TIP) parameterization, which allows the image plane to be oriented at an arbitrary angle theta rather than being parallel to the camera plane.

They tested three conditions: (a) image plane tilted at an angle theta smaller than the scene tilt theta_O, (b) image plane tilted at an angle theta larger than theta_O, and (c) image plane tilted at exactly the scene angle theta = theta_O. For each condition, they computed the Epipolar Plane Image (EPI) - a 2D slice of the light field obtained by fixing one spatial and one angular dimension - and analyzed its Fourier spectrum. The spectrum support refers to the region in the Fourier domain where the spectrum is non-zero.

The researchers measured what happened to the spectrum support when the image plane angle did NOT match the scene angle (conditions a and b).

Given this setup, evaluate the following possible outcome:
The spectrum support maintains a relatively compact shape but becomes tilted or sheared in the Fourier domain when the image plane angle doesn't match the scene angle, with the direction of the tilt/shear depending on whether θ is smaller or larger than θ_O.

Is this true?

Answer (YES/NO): NO